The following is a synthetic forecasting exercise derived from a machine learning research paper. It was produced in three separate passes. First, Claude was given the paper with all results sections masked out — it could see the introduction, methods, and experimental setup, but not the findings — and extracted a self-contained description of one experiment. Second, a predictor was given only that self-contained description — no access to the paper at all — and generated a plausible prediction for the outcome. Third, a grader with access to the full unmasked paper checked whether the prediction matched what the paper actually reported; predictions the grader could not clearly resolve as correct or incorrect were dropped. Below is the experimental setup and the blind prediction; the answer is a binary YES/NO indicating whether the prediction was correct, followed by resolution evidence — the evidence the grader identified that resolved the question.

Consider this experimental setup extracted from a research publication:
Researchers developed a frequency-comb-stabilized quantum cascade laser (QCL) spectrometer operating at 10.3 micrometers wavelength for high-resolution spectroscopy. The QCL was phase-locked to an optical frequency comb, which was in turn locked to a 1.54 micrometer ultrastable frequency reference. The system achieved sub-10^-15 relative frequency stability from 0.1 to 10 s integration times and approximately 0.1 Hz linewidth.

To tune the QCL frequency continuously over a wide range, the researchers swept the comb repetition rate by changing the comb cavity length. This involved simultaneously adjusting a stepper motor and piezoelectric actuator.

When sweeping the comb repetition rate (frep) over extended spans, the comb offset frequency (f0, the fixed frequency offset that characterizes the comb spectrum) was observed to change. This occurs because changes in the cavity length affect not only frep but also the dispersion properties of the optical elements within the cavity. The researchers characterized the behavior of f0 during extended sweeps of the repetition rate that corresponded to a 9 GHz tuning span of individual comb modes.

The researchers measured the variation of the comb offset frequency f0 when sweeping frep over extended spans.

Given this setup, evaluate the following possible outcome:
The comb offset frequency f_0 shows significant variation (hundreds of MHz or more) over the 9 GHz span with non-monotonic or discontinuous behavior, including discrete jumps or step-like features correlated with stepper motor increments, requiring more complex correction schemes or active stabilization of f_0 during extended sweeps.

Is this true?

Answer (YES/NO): NO